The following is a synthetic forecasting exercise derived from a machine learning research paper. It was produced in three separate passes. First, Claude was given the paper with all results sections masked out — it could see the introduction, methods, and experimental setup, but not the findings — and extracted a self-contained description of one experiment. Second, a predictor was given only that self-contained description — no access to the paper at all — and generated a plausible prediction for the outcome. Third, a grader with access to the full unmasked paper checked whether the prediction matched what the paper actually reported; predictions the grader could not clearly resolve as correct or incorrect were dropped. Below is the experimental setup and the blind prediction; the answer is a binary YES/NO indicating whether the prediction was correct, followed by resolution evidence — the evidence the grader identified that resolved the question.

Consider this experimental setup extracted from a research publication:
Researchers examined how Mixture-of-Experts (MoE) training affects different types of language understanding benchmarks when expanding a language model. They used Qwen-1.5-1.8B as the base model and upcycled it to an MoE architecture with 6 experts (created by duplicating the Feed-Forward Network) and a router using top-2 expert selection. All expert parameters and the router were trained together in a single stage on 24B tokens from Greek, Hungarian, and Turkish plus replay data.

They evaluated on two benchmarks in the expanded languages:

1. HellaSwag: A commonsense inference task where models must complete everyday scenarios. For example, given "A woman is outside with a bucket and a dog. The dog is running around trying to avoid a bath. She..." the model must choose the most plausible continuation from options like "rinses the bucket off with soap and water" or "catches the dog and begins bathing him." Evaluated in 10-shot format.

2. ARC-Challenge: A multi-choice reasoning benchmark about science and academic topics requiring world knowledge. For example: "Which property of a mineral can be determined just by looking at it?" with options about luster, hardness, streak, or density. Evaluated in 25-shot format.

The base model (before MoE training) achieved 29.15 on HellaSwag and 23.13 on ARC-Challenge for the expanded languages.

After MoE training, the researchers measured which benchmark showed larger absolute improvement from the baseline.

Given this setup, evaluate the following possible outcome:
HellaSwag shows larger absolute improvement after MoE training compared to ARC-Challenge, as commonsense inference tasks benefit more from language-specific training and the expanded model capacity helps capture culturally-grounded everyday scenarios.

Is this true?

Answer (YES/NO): YES